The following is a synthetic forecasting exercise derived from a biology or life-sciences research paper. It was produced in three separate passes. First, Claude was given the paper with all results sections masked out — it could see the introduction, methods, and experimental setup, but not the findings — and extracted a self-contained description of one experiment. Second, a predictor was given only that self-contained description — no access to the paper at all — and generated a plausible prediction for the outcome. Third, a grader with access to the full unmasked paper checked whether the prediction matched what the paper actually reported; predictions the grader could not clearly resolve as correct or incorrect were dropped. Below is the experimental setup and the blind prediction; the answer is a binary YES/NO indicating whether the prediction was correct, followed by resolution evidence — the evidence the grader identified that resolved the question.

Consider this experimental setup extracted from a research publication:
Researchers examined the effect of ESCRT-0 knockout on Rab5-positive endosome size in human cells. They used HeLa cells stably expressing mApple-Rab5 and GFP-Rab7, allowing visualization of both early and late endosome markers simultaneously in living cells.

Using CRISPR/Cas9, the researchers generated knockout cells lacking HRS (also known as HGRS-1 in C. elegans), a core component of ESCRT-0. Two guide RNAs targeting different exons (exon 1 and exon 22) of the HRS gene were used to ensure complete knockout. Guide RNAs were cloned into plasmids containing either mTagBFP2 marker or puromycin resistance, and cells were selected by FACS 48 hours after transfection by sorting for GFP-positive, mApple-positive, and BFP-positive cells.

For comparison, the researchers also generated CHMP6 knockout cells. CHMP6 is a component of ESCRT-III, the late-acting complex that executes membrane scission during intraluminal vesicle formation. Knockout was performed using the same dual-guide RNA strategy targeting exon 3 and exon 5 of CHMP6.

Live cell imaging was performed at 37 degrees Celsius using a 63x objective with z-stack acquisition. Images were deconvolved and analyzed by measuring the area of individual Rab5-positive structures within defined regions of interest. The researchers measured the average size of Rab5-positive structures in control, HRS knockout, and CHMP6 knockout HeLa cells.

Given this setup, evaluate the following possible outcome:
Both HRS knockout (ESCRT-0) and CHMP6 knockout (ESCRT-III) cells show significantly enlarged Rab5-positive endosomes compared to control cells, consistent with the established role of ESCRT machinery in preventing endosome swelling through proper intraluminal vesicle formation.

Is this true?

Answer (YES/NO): YES